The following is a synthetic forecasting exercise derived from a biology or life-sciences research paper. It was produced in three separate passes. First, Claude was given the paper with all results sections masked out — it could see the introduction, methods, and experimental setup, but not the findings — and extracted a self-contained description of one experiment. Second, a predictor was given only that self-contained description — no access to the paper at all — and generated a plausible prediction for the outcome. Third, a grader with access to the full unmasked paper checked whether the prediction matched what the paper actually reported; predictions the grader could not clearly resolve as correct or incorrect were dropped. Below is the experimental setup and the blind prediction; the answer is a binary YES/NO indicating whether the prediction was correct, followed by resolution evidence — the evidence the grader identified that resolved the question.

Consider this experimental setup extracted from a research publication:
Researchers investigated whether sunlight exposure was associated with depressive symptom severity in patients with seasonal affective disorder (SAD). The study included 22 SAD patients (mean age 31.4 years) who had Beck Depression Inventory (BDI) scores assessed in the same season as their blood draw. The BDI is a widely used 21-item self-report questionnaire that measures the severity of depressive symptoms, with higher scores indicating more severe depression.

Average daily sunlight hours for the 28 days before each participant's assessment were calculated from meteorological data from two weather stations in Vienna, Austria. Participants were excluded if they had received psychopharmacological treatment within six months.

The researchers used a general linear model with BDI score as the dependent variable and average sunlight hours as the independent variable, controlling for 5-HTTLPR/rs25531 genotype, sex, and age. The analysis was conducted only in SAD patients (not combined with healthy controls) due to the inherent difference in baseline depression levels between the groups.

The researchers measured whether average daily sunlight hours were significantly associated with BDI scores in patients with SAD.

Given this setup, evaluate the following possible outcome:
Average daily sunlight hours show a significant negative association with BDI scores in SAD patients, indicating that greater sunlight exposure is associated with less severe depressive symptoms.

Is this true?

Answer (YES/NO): YES